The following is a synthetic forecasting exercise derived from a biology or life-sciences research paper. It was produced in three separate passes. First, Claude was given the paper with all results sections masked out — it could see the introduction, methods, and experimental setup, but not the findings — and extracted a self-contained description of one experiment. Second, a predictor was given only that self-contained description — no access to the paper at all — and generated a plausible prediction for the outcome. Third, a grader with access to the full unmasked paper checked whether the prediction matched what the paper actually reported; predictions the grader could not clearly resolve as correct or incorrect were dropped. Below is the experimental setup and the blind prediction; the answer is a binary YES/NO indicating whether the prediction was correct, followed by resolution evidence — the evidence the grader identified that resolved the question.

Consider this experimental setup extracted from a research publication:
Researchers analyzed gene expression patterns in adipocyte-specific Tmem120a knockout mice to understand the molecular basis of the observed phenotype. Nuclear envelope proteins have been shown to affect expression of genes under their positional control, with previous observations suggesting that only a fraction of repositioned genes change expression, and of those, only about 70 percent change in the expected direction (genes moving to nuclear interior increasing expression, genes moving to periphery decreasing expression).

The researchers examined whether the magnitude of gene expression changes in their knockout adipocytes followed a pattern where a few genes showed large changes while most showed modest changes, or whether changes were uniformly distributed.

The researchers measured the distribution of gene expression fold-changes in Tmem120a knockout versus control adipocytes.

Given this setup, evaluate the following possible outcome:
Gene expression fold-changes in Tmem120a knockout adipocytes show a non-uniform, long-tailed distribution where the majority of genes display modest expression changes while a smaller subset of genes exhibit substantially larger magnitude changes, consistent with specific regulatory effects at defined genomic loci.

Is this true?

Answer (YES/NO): YES